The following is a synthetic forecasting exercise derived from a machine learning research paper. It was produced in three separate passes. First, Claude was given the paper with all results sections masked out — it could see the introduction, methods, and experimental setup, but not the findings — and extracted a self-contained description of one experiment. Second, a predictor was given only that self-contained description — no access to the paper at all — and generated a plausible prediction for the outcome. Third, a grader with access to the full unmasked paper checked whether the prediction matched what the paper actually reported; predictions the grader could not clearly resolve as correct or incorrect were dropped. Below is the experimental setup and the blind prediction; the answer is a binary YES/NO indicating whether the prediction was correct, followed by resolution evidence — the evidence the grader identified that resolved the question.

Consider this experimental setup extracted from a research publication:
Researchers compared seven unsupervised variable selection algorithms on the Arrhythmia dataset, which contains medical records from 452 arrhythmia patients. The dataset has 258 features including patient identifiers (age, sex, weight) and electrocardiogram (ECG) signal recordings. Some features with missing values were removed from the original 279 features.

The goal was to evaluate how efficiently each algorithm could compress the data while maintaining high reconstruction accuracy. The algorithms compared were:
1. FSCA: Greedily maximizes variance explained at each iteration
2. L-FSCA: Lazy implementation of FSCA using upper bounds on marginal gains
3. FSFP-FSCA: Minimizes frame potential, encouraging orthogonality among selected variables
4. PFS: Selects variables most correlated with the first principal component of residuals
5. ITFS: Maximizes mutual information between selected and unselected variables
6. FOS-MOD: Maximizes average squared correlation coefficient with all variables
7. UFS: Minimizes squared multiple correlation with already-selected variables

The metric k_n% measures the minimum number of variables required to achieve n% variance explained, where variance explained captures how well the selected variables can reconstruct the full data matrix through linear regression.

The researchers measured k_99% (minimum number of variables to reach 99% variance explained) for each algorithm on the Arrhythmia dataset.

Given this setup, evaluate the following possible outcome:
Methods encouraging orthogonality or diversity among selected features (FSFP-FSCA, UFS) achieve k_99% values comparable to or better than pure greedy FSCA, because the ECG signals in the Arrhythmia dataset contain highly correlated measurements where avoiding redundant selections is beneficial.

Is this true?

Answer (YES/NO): NO